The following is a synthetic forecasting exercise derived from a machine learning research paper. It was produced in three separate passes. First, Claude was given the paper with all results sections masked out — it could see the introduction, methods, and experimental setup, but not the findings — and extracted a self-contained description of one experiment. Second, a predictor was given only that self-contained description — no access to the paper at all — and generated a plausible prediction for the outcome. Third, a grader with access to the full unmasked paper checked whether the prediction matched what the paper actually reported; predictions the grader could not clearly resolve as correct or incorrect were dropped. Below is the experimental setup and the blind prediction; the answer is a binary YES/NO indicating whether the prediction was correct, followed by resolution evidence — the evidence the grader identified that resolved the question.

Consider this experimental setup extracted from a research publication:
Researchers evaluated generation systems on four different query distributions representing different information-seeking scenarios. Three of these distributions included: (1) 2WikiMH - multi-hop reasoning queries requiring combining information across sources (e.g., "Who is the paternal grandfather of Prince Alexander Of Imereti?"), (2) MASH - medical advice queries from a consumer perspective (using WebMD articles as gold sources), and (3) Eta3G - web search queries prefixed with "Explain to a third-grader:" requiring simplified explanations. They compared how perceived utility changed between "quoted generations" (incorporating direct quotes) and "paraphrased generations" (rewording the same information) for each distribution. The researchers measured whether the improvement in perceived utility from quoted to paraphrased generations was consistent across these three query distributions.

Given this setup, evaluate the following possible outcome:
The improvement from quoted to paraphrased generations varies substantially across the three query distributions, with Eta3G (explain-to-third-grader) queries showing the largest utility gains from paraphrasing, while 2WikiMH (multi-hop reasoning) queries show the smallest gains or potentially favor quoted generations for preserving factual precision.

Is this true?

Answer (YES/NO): YES